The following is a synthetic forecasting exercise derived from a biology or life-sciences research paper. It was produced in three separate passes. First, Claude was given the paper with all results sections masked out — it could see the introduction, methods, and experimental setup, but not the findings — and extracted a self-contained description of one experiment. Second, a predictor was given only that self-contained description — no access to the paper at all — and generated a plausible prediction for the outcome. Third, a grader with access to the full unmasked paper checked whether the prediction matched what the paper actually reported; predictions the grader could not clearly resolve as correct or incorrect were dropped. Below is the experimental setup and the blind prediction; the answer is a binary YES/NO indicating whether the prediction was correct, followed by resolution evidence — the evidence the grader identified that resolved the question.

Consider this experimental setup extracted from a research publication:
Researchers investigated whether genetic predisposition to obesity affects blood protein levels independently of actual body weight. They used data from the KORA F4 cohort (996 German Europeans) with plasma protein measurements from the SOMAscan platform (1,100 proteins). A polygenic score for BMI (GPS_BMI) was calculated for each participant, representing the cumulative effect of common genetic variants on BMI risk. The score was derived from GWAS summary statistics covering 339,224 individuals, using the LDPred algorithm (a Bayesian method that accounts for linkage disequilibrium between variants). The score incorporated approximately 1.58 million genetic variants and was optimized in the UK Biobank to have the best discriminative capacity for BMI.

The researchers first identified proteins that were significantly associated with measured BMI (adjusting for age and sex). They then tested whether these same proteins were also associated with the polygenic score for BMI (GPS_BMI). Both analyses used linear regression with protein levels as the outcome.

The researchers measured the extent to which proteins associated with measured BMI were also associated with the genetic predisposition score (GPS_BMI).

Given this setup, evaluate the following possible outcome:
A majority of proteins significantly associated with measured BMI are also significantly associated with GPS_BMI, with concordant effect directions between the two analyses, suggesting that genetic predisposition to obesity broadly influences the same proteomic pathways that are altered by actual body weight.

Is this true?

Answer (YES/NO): NO